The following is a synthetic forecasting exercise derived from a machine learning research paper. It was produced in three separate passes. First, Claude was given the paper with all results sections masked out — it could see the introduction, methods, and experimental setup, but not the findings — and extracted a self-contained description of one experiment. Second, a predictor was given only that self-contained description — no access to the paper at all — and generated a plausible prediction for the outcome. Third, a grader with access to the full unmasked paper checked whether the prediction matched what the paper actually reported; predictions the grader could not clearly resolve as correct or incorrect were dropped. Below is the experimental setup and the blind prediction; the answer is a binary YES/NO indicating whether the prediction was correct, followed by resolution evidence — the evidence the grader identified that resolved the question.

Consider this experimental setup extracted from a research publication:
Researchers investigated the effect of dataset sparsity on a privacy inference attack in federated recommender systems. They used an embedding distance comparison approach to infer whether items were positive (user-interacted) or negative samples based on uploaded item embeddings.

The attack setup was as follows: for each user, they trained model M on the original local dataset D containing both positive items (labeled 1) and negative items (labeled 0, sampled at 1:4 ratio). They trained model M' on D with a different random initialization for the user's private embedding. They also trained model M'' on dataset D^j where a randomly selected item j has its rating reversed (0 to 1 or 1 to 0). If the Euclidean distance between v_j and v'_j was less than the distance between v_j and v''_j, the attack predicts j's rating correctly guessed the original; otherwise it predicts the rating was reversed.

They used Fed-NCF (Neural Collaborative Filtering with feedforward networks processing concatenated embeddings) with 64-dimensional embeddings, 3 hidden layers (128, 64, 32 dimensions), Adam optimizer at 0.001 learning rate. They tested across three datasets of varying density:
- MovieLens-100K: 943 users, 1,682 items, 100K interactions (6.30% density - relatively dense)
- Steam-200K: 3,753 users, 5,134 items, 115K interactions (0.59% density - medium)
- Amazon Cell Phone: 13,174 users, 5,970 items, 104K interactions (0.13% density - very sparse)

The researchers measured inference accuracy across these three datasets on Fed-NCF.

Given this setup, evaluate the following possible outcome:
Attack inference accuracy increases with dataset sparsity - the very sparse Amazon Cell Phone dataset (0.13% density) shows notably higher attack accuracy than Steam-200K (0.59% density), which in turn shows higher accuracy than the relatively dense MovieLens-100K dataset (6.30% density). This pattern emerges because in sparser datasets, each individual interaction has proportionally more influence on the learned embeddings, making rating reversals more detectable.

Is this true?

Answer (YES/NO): YES